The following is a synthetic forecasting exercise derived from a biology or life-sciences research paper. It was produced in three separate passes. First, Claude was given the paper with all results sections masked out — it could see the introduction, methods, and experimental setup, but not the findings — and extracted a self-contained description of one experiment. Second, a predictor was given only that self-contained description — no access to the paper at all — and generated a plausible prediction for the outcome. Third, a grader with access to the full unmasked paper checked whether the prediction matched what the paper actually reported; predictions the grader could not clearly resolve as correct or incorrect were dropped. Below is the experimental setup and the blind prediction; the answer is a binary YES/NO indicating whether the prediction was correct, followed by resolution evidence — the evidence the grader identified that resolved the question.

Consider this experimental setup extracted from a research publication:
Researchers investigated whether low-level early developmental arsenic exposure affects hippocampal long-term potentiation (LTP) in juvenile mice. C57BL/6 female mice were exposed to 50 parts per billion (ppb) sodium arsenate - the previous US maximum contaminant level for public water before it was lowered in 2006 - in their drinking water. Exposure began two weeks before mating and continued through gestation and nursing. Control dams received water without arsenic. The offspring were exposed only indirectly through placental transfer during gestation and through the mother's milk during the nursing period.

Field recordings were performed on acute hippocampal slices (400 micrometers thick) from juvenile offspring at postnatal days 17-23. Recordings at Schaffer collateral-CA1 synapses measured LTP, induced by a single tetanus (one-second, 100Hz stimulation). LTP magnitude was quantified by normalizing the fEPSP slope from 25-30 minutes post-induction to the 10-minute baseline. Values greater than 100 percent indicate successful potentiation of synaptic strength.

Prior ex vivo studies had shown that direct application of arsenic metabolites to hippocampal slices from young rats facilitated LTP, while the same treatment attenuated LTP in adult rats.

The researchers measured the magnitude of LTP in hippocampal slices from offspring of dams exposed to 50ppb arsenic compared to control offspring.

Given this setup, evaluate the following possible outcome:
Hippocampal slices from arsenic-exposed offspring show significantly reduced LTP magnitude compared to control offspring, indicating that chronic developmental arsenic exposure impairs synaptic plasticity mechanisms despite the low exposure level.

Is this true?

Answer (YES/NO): NO